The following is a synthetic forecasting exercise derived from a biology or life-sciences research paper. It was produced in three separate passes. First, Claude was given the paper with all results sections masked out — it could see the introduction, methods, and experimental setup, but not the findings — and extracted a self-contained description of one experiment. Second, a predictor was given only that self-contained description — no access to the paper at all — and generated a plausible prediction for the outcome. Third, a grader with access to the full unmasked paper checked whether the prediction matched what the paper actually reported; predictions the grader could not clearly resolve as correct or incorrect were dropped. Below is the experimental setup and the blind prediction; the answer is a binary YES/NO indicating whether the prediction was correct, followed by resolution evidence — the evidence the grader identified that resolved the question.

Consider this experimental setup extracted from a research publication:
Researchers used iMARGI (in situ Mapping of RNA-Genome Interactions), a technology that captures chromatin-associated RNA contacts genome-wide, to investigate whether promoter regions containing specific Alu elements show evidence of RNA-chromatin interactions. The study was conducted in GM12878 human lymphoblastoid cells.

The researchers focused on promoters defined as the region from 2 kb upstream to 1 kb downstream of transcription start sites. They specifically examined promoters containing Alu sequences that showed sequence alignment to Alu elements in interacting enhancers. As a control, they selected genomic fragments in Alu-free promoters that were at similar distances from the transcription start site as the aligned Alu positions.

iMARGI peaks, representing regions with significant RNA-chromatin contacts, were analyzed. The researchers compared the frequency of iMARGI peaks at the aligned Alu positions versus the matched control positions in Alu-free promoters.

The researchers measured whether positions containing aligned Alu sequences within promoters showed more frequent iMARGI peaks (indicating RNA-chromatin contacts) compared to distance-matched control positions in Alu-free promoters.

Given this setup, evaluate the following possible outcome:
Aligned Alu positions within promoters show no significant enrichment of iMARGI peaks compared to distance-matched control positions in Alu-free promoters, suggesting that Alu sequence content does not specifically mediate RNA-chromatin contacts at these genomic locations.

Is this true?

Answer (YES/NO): NO